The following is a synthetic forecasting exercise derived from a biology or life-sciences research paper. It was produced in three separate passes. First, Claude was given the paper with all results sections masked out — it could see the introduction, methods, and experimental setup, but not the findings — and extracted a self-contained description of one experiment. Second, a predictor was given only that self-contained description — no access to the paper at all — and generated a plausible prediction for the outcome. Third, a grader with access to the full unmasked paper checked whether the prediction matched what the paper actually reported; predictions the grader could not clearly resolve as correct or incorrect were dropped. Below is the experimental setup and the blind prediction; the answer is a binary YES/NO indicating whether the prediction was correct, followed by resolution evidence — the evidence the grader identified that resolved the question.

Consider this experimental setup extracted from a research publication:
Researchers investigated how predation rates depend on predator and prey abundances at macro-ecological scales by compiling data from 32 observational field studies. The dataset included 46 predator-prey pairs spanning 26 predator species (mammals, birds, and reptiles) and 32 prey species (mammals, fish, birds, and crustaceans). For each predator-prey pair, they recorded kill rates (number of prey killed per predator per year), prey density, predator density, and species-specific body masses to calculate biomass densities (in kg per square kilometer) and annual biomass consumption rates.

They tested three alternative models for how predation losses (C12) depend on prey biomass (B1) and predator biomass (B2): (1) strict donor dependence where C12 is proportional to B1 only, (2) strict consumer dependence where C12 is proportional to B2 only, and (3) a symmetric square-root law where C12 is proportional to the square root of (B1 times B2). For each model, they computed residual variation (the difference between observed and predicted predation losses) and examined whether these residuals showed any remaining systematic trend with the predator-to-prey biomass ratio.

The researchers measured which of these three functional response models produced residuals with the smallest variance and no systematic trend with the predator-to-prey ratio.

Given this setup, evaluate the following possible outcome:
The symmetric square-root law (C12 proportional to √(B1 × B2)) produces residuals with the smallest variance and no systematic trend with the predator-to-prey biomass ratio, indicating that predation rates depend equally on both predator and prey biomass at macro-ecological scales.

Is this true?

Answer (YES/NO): YES